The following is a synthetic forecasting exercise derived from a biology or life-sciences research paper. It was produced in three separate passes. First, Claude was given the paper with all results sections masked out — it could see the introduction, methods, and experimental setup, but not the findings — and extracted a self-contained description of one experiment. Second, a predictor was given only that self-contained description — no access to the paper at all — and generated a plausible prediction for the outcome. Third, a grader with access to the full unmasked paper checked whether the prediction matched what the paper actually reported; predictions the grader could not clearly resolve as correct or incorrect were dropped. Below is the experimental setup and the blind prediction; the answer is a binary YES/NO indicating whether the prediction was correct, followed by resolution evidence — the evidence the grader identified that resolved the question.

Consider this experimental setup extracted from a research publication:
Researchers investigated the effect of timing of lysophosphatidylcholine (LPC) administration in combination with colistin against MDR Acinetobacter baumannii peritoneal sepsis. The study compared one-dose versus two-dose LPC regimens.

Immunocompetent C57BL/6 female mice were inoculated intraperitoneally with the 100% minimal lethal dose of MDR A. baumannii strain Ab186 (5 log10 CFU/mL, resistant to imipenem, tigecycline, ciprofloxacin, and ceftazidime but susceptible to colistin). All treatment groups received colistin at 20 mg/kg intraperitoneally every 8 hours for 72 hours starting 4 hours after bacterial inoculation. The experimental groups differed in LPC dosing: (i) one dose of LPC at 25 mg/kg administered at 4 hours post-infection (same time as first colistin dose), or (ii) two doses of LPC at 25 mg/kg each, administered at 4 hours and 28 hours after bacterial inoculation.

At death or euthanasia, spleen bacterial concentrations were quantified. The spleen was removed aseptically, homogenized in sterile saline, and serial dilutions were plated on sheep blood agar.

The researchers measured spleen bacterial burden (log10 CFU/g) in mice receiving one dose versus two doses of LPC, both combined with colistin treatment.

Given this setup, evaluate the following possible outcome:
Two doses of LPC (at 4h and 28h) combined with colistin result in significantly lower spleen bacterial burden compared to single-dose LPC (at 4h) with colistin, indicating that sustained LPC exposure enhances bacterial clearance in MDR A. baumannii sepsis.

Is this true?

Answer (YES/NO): NO